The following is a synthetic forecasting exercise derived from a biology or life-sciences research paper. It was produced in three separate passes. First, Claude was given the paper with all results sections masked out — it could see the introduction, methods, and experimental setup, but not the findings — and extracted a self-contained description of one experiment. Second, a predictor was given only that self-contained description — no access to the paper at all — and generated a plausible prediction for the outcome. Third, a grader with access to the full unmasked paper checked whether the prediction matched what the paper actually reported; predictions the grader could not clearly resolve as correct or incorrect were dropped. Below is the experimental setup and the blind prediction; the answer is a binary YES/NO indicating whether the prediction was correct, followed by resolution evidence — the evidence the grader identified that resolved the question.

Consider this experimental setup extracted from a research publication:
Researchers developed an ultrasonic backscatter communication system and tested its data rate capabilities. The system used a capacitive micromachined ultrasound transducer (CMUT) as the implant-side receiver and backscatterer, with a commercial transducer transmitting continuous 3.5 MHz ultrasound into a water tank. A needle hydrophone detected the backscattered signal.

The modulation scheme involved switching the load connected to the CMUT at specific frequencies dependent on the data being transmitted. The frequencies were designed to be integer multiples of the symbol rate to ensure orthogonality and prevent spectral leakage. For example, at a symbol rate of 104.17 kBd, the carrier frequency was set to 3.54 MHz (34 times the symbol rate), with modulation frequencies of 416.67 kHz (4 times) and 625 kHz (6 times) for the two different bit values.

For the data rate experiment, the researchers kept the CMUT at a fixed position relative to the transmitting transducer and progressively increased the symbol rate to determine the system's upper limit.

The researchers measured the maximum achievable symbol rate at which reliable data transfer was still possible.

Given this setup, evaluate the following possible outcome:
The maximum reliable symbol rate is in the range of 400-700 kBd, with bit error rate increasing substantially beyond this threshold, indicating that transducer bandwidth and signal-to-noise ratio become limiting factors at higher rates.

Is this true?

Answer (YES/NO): NO